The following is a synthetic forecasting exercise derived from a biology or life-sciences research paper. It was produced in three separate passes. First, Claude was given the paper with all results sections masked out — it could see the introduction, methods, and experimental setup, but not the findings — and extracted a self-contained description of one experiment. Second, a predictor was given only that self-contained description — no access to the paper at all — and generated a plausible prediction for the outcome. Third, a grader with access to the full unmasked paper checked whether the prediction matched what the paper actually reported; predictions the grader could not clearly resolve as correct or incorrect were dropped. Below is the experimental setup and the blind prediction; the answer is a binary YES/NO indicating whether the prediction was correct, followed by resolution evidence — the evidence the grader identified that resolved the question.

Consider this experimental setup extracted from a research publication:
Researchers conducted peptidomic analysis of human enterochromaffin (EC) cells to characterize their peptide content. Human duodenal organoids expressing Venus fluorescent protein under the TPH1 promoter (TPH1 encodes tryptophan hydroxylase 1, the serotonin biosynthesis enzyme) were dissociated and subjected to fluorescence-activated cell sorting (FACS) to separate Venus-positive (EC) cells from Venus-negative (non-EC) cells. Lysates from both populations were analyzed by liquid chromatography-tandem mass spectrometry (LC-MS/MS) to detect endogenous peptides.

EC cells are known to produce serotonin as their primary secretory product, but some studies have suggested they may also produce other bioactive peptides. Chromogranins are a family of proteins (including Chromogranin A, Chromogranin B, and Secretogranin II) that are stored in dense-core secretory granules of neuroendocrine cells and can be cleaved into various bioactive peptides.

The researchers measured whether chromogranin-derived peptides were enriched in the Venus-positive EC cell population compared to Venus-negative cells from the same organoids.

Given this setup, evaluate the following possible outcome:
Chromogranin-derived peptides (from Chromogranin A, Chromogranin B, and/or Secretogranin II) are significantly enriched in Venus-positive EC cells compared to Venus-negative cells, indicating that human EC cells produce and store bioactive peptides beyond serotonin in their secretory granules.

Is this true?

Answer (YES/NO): YES